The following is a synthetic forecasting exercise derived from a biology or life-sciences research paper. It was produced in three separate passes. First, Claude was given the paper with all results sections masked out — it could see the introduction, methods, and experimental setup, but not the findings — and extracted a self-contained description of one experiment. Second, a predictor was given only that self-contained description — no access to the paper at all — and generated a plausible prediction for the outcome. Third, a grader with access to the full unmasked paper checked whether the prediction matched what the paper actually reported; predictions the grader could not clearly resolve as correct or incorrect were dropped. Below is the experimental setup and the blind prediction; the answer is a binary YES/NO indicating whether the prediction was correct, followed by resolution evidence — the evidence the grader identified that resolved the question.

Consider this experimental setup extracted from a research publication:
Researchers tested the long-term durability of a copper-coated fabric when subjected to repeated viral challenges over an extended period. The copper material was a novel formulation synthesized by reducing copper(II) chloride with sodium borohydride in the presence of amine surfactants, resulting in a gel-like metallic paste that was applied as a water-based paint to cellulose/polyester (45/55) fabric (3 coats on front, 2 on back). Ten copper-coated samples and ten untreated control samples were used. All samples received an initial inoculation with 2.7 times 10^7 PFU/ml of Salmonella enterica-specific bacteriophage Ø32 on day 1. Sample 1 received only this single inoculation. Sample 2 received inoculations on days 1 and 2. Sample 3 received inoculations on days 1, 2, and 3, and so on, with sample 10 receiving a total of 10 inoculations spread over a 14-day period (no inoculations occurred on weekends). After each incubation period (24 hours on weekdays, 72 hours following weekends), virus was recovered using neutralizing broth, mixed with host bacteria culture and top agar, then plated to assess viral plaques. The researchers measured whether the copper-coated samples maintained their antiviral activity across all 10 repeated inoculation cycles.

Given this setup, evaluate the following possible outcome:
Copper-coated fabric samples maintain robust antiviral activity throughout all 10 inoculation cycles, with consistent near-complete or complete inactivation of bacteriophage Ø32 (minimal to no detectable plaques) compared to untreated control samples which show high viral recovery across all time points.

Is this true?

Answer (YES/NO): YES